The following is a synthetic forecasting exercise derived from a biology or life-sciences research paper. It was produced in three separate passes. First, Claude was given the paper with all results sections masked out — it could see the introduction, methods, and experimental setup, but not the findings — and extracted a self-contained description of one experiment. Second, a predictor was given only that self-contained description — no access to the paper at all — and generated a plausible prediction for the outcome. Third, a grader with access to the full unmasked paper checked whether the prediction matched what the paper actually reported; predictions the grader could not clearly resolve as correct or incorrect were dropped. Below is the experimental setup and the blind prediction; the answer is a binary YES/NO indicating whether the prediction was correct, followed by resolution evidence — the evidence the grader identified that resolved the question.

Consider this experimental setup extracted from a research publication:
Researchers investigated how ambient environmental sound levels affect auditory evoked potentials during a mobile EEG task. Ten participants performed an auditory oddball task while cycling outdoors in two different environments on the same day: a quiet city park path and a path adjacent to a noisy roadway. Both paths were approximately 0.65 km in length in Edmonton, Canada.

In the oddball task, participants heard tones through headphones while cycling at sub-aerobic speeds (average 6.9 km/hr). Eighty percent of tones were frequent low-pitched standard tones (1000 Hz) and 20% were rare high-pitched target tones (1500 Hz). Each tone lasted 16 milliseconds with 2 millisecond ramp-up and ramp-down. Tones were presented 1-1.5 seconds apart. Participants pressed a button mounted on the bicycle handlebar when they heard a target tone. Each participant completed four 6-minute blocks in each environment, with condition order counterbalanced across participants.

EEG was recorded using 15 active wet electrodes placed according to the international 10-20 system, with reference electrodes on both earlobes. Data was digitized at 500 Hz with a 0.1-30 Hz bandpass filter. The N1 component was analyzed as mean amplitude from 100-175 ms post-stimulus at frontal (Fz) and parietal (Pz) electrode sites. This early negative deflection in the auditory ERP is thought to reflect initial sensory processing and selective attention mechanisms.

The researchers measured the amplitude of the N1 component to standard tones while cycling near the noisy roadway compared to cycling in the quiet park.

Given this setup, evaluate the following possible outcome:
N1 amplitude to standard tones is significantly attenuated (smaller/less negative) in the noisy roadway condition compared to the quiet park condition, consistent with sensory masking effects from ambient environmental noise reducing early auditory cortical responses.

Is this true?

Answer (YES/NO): NO